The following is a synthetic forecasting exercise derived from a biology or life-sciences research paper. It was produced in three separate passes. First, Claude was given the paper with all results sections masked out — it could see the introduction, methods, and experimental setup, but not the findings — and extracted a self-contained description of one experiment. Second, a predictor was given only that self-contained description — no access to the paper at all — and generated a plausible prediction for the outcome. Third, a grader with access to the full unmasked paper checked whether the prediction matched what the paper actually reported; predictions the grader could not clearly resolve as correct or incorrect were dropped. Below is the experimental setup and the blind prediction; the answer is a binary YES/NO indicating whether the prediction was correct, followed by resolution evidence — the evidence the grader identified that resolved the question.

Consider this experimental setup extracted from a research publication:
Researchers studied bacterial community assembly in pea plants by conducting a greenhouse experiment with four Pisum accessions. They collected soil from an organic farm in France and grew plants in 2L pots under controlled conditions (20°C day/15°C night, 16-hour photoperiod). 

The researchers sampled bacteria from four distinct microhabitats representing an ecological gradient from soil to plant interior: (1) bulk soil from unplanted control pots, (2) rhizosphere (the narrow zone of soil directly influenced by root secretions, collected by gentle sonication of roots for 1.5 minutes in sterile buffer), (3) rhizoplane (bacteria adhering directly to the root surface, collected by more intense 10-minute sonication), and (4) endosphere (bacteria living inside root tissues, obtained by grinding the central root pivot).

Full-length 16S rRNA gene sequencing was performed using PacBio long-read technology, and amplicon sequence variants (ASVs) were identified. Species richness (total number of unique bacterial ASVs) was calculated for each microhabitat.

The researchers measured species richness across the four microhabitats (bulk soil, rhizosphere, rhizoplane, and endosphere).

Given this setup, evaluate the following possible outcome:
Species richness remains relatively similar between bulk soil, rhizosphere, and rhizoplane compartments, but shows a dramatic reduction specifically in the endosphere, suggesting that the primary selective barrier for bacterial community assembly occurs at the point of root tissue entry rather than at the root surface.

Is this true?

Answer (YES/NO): NO